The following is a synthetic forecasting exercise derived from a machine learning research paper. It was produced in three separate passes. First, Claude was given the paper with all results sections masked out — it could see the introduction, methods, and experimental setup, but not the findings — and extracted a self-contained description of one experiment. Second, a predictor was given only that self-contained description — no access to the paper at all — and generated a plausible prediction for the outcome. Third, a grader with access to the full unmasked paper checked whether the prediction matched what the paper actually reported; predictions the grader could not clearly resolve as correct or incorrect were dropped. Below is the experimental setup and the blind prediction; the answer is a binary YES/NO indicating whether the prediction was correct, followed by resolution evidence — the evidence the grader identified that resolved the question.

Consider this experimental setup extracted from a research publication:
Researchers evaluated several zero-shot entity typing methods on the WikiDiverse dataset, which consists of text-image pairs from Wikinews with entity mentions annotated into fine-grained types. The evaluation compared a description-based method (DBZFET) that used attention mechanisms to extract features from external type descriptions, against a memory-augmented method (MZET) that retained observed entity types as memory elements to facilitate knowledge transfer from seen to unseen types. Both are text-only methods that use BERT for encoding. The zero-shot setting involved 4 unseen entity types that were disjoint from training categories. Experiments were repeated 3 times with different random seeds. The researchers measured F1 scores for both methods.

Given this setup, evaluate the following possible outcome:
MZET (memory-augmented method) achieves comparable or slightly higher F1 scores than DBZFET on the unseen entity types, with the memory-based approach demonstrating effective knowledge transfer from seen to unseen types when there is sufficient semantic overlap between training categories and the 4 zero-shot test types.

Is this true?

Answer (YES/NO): NO